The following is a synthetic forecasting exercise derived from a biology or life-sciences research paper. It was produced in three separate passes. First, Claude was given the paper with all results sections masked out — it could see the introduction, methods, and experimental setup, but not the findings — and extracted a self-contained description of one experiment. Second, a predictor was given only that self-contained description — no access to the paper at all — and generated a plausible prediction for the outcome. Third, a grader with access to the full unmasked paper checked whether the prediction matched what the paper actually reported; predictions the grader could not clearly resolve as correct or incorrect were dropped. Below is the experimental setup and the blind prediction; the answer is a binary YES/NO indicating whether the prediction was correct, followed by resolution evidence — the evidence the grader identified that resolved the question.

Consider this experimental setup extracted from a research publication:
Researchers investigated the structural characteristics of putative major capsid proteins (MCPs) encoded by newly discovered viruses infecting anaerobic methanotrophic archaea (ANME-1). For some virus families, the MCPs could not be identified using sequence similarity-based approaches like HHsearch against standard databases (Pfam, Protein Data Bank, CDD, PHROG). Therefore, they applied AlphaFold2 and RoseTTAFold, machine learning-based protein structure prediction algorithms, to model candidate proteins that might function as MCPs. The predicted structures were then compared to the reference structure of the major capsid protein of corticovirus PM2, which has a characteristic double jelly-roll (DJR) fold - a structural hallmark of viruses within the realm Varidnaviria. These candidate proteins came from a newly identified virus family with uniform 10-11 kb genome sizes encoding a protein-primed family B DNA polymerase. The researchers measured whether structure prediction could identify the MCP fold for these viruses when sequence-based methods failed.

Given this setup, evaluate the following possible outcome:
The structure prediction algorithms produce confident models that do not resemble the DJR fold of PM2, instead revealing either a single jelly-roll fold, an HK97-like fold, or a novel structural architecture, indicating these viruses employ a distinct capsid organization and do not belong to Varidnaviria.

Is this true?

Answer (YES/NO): NO